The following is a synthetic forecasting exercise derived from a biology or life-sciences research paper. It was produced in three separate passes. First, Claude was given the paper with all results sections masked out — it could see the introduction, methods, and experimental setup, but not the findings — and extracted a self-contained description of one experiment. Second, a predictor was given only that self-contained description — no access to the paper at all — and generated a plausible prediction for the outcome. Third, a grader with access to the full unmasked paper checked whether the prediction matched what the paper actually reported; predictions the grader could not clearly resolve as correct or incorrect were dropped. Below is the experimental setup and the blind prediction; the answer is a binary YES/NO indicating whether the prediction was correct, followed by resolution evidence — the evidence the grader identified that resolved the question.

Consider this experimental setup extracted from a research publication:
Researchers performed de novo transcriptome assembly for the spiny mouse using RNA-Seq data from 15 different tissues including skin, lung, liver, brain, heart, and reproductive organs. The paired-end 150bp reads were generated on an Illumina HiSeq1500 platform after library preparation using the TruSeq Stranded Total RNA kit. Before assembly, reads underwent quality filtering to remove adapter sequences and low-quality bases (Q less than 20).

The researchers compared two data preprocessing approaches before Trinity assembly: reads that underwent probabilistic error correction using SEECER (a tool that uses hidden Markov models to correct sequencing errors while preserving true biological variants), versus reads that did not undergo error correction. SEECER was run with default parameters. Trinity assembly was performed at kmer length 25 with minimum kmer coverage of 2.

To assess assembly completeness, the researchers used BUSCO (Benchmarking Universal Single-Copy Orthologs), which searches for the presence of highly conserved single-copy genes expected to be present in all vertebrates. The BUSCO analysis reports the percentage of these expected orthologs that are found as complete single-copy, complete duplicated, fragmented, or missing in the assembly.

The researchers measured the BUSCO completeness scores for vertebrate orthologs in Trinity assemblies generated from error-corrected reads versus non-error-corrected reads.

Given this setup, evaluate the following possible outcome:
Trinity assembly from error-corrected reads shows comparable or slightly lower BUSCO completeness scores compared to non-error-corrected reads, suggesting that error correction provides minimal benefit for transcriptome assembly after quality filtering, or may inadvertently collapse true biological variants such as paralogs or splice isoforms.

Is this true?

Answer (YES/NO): NO